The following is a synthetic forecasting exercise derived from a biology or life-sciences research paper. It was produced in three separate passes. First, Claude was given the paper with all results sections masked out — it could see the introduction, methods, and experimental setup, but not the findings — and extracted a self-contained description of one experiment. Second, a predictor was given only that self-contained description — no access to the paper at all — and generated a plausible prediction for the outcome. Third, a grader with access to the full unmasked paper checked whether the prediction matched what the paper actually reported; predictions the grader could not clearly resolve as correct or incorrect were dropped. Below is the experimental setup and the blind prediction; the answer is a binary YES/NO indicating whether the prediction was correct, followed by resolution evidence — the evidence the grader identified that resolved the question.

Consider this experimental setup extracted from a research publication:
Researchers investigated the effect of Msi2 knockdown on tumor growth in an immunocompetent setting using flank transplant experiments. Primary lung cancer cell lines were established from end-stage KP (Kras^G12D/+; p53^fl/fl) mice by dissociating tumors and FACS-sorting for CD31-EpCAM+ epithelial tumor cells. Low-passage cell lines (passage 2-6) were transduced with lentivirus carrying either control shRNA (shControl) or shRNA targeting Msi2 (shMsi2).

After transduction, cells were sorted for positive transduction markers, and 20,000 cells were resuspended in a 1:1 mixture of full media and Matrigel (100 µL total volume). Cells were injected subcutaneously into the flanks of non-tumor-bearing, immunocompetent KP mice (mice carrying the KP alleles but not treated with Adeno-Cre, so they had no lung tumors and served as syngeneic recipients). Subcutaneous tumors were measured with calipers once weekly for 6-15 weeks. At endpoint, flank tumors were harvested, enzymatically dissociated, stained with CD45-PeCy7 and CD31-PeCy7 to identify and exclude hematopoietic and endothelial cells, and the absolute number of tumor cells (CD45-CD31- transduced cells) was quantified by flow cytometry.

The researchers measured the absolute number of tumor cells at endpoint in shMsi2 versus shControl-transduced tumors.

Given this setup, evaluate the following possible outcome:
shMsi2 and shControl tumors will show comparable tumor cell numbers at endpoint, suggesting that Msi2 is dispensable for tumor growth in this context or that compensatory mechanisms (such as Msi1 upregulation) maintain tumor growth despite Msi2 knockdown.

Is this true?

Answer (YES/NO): NO